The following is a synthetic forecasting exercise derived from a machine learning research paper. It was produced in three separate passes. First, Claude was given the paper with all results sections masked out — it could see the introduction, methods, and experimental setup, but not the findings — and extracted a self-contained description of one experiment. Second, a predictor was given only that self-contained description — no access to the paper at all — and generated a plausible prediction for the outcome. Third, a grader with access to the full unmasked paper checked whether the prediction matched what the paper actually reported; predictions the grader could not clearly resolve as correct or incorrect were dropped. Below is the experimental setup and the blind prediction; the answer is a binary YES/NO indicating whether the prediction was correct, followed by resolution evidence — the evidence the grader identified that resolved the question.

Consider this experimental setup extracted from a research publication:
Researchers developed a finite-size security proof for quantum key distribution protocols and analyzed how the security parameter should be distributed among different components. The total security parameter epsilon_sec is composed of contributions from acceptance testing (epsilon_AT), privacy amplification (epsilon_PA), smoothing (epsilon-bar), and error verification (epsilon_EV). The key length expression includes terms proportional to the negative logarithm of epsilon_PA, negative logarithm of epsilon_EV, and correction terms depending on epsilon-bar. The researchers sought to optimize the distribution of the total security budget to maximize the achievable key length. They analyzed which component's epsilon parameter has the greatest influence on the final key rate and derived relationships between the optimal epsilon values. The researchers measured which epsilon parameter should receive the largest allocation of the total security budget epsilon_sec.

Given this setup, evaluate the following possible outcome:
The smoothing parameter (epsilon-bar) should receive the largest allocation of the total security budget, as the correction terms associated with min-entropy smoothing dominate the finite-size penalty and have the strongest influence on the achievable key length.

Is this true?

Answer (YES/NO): NO